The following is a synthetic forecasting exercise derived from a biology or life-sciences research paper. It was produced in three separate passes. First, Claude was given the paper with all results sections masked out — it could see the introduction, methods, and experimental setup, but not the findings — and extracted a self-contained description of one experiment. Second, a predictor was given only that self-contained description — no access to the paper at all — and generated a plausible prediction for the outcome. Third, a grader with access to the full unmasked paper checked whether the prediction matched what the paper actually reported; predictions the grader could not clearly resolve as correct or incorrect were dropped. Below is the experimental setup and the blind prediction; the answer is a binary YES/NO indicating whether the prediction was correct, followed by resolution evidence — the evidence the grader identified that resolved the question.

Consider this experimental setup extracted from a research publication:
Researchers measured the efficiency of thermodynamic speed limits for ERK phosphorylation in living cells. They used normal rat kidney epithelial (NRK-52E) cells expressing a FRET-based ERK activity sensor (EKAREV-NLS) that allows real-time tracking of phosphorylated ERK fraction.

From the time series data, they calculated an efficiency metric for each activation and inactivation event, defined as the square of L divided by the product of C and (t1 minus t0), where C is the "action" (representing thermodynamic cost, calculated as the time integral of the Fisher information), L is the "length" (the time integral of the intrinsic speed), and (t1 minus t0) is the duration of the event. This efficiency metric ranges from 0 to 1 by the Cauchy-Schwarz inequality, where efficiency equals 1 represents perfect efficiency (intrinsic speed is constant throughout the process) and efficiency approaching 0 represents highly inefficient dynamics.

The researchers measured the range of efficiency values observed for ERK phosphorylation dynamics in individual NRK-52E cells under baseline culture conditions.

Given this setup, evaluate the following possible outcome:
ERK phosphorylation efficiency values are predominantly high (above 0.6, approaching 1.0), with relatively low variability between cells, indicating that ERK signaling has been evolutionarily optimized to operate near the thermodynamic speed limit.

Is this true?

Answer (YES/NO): NO